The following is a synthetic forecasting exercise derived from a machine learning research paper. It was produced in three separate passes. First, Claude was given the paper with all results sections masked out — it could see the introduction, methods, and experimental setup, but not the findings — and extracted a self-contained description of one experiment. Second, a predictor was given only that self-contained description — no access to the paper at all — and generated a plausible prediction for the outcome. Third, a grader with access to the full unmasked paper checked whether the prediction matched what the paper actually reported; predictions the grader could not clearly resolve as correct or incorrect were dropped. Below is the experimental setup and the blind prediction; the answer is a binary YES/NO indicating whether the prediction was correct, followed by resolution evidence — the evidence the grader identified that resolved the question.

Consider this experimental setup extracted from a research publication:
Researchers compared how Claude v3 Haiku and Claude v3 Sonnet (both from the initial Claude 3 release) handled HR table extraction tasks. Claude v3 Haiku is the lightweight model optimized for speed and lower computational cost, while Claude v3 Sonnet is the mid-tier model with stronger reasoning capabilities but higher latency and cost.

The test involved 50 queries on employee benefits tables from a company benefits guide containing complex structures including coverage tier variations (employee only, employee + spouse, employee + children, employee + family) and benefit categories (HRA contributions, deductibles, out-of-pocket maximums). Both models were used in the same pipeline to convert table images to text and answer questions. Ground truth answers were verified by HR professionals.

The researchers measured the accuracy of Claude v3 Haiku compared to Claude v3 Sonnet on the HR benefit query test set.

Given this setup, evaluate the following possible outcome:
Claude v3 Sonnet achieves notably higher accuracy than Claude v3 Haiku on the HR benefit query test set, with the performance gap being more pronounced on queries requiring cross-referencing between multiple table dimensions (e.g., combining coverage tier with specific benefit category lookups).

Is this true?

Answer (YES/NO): NO